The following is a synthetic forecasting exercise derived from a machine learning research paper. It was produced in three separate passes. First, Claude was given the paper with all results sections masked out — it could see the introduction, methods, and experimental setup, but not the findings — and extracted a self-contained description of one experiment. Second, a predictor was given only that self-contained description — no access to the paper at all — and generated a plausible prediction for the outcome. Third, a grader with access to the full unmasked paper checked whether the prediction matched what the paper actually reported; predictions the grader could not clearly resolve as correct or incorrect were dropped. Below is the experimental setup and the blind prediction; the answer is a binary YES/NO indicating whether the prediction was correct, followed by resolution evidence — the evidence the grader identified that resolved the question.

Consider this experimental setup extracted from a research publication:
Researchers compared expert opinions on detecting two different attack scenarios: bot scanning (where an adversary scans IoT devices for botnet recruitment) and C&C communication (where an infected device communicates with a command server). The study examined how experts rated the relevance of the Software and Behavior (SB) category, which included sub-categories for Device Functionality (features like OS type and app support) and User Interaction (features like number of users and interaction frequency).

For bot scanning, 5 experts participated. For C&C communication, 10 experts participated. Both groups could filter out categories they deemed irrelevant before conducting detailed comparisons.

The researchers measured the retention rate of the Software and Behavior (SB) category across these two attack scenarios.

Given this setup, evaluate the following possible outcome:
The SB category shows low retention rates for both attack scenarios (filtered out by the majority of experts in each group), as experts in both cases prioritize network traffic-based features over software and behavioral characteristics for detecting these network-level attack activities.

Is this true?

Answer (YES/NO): NO